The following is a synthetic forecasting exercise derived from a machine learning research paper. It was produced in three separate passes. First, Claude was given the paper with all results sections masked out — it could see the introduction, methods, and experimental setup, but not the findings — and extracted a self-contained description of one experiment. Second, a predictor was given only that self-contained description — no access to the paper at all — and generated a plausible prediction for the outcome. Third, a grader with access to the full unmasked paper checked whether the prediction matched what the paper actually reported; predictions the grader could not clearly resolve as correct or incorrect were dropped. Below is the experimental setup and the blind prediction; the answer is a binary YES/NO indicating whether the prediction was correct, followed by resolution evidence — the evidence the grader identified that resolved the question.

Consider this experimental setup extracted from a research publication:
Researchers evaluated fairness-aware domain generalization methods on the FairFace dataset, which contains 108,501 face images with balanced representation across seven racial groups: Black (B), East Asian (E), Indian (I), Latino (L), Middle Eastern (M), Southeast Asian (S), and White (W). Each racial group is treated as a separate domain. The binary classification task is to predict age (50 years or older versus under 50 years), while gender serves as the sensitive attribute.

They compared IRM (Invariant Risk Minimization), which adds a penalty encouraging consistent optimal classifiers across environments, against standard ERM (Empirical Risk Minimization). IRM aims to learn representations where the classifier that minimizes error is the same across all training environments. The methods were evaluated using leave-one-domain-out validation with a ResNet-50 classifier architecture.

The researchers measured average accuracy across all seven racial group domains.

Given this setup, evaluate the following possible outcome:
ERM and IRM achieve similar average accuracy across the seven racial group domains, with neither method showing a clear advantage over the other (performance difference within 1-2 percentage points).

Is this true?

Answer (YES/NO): NO